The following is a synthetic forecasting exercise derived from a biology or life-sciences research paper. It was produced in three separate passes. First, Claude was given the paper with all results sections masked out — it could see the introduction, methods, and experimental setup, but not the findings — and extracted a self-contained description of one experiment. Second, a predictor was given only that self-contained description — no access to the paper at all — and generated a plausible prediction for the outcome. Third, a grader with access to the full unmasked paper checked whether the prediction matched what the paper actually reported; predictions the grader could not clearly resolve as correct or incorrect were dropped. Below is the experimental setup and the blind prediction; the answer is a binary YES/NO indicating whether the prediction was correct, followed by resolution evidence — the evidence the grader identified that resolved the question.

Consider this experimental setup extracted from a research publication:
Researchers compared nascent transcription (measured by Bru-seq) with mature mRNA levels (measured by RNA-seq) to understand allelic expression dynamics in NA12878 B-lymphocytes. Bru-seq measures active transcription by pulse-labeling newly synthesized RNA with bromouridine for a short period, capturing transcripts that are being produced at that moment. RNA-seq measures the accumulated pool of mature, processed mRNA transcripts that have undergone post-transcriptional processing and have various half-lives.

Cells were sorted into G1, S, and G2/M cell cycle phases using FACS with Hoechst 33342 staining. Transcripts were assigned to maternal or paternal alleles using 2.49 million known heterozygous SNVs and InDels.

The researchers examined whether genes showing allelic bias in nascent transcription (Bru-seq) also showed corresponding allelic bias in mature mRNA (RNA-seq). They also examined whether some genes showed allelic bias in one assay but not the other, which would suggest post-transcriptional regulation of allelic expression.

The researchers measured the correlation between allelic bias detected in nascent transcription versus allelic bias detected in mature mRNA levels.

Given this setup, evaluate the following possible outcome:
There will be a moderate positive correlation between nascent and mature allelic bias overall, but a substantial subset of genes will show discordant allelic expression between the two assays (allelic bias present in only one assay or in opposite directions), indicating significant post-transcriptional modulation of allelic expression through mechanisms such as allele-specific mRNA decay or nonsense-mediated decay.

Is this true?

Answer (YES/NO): NO